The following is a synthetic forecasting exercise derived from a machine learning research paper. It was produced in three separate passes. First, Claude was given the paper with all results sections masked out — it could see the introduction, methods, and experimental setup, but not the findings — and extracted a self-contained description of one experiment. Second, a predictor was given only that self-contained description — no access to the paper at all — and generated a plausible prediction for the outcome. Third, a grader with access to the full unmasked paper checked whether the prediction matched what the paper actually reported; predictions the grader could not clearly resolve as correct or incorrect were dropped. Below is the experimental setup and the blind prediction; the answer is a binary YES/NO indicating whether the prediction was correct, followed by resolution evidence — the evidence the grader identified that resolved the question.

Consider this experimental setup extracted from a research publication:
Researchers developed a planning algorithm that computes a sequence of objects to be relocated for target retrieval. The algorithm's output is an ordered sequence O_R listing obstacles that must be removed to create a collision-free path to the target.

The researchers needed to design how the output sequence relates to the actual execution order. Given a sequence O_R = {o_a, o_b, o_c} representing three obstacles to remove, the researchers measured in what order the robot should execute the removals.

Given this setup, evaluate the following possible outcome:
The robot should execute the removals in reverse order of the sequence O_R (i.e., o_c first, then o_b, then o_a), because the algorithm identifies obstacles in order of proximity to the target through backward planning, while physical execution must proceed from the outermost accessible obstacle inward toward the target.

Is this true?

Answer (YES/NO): NO